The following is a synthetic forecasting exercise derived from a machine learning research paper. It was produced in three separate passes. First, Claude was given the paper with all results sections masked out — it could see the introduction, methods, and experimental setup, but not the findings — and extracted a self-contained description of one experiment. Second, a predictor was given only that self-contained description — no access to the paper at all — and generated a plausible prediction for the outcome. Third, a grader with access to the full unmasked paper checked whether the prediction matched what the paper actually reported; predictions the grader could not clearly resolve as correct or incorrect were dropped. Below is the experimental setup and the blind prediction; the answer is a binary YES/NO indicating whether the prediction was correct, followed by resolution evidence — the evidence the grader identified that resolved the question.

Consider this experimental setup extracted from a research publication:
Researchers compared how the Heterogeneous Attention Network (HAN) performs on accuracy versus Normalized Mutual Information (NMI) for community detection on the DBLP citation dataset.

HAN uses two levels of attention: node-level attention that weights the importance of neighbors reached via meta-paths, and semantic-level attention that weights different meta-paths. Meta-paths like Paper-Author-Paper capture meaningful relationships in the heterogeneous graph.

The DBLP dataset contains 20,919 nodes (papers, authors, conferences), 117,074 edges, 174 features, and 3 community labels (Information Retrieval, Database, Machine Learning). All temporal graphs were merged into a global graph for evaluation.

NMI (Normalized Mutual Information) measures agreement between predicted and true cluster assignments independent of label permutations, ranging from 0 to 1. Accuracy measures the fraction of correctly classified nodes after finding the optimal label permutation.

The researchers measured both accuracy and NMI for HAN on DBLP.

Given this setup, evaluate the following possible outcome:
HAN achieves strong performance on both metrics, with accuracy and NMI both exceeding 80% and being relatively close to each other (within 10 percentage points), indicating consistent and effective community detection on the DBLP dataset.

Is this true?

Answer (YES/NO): NO